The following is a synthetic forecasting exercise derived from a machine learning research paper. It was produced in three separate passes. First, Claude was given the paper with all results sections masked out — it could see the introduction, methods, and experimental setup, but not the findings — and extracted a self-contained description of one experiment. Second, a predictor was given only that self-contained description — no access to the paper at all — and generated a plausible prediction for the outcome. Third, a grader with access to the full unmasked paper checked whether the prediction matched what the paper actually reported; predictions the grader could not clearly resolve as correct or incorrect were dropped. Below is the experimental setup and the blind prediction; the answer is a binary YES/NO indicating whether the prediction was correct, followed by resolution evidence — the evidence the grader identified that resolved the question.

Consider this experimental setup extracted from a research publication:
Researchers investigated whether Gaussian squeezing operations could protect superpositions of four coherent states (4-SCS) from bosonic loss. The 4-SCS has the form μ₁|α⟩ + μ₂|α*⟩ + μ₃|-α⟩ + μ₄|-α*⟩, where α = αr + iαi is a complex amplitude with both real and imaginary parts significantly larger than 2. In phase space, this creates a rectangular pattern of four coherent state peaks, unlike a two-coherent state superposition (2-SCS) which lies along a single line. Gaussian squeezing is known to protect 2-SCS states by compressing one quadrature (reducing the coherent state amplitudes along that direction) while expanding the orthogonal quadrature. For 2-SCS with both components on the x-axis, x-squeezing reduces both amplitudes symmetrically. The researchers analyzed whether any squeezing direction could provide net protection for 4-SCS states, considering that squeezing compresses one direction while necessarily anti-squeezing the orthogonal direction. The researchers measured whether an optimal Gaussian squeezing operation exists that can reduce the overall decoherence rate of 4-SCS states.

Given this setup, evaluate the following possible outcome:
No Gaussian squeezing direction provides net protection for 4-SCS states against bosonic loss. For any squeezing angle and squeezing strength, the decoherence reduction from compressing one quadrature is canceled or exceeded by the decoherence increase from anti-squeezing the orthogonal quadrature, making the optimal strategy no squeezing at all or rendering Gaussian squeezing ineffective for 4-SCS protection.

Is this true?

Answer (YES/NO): YES